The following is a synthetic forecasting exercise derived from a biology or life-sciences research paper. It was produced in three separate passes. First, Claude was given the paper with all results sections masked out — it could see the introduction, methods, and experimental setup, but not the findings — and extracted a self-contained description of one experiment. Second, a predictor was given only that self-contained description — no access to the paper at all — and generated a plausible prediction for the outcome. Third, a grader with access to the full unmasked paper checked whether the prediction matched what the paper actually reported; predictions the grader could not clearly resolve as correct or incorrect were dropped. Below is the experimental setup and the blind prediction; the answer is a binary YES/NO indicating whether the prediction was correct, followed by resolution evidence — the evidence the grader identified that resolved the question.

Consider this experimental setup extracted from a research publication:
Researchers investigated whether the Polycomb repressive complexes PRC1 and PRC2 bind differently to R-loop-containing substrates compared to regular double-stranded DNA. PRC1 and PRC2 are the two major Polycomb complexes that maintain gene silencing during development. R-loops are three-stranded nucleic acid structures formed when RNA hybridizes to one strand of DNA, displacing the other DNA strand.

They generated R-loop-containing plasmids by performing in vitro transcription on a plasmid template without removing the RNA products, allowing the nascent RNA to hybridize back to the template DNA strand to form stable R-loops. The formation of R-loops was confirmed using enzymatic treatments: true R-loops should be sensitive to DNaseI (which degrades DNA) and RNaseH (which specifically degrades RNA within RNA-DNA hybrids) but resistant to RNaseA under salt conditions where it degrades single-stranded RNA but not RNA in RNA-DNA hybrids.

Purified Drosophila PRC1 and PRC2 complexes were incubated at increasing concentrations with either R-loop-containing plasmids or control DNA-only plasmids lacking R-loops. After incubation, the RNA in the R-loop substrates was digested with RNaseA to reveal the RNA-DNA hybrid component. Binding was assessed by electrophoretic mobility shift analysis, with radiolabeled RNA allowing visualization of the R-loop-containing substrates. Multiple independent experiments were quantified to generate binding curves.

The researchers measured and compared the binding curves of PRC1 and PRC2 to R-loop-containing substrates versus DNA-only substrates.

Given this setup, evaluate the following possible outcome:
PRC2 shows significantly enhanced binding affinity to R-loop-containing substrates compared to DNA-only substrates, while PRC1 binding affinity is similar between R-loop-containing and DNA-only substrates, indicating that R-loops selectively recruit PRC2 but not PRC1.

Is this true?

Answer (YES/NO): NO